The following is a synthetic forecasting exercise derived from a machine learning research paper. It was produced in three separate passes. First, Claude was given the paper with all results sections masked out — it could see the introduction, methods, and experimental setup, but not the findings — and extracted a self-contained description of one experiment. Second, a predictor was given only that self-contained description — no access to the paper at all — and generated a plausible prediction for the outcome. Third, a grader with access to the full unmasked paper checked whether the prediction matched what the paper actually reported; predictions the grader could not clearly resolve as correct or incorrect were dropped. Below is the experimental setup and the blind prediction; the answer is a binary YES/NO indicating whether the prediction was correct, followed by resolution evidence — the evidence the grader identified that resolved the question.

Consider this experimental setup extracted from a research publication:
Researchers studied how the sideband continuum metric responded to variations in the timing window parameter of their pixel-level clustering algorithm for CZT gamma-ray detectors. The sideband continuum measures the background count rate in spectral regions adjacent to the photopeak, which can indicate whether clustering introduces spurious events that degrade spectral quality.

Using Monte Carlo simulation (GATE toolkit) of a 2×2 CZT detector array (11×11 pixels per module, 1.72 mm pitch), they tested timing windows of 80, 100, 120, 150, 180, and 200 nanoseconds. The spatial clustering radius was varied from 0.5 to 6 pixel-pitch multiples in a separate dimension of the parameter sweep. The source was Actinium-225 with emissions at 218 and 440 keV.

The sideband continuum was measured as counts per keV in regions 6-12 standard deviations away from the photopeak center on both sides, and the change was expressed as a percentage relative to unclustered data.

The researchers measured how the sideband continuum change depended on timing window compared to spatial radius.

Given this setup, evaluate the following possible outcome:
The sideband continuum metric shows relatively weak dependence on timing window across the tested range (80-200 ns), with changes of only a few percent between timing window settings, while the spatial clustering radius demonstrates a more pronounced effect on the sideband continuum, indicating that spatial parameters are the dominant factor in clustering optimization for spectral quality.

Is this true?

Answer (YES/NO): YES